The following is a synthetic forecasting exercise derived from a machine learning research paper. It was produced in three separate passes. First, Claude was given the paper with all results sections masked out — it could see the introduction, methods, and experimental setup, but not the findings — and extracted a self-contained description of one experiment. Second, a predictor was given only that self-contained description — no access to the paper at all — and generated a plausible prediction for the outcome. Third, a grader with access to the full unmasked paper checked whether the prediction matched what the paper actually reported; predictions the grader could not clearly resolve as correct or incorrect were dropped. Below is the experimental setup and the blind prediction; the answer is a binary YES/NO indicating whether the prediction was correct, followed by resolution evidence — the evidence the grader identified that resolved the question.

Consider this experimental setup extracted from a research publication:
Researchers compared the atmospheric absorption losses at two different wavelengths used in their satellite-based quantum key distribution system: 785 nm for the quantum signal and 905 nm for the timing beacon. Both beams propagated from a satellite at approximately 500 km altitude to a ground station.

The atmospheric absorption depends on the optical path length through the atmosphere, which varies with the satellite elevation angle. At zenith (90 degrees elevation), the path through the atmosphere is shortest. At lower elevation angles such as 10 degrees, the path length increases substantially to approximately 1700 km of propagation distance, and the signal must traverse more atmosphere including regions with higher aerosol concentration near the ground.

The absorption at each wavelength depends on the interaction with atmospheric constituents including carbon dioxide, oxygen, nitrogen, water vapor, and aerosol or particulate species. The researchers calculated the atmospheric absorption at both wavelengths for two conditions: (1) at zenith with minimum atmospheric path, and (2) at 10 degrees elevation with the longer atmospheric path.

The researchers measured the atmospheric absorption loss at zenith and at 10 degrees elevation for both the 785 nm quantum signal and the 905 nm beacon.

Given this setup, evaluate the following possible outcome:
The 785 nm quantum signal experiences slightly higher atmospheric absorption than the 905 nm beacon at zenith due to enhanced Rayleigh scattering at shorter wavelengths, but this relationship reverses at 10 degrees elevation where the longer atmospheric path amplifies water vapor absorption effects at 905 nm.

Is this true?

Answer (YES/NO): NO